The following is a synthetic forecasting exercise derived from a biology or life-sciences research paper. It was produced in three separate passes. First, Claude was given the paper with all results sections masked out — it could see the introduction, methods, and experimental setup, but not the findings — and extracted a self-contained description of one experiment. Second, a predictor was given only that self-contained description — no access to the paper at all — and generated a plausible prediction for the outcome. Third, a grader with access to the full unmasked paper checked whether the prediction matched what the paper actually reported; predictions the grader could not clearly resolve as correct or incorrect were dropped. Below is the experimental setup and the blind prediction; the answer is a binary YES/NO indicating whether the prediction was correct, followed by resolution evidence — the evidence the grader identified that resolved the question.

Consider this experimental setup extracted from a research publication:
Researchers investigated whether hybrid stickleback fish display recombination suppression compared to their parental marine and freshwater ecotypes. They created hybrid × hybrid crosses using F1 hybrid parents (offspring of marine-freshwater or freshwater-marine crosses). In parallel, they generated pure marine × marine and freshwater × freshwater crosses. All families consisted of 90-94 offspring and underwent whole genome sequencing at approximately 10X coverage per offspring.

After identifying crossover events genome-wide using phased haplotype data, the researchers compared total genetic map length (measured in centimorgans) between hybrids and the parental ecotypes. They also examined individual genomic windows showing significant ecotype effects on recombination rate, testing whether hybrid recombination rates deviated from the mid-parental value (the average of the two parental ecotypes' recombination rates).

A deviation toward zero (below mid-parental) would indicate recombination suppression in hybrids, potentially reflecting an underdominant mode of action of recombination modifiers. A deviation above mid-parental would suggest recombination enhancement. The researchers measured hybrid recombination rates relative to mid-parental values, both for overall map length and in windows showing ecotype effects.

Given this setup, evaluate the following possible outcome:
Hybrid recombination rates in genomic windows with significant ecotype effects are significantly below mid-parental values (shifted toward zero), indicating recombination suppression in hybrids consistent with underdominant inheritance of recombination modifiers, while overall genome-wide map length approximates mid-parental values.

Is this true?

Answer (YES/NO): NO